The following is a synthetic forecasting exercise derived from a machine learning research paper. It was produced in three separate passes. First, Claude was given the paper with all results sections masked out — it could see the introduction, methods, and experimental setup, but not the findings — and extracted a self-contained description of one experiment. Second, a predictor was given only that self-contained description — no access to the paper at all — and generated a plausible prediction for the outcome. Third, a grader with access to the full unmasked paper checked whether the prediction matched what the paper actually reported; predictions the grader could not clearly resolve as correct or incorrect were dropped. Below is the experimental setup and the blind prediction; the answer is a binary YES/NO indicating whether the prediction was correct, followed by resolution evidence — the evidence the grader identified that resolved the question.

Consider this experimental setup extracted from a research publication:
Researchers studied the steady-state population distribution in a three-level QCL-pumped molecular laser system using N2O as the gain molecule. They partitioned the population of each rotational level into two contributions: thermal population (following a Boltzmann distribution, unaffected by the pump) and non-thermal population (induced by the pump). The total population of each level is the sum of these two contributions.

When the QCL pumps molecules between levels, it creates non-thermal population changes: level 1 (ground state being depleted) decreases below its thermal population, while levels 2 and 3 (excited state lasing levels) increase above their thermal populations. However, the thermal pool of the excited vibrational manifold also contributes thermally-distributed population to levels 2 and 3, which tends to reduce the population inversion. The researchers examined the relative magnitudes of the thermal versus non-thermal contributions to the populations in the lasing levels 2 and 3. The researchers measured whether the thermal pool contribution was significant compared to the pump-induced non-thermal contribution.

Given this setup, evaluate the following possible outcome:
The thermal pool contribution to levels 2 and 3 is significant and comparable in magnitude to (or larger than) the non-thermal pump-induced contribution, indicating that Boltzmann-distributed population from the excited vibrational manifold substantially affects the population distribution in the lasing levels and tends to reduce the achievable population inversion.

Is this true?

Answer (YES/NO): NO